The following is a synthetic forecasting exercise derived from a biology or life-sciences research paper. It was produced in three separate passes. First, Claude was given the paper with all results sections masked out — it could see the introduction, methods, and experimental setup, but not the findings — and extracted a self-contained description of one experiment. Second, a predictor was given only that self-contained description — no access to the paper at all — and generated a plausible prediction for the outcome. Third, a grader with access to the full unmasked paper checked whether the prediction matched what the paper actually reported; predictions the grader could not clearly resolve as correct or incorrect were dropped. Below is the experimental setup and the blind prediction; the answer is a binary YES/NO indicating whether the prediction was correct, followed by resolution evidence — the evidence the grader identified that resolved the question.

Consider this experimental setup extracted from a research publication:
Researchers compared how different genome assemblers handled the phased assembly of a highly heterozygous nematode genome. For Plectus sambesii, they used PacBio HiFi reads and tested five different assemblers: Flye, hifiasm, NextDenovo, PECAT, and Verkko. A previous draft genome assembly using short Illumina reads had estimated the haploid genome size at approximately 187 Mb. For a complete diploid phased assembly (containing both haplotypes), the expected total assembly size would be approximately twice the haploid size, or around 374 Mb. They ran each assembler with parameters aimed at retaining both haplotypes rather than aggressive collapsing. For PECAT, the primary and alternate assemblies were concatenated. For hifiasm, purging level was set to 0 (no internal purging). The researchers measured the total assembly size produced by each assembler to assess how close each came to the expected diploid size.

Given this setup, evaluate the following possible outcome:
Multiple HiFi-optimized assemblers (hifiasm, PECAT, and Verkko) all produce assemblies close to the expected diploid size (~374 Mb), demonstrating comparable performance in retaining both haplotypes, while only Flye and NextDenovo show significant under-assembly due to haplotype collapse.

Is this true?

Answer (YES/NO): NO